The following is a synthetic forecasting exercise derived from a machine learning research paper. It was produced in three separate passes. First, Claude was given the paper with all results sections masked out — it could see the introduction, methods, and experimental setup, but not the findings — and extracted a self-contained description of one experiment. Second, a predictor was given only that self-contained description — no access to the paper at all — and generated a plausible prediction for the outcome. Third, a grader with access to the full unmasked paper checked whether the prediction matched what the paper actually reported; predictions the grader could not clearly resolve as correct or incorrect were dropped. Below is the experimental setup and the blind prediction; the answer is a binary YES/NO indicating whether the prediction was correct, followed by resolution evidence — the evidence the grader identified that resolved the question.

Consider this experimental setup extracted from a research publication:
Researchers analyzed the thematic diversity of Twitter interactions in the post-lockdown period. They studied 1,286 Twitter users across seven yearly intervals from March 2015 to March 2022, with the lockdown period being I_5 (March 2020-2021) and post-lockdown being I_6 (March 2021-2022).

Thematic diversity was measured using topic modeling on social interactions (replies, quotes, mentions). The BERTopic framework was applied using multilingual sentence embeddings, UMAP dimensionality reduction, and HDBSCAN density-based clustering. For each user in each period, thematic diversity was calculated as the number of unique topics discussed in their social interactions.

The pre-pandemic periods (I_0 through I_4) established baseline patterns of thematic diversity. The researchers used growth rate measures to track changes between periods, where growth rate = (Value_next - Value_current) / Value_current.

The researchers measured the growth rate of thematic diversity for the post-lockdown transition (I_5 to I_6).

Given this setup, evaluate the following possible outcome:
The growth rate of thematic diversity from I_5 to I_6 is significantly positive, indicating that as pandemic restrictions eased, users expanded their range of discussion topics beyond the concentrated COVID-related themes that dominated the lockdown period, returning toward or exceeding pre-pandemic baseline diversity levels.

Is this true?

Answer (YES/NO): NO